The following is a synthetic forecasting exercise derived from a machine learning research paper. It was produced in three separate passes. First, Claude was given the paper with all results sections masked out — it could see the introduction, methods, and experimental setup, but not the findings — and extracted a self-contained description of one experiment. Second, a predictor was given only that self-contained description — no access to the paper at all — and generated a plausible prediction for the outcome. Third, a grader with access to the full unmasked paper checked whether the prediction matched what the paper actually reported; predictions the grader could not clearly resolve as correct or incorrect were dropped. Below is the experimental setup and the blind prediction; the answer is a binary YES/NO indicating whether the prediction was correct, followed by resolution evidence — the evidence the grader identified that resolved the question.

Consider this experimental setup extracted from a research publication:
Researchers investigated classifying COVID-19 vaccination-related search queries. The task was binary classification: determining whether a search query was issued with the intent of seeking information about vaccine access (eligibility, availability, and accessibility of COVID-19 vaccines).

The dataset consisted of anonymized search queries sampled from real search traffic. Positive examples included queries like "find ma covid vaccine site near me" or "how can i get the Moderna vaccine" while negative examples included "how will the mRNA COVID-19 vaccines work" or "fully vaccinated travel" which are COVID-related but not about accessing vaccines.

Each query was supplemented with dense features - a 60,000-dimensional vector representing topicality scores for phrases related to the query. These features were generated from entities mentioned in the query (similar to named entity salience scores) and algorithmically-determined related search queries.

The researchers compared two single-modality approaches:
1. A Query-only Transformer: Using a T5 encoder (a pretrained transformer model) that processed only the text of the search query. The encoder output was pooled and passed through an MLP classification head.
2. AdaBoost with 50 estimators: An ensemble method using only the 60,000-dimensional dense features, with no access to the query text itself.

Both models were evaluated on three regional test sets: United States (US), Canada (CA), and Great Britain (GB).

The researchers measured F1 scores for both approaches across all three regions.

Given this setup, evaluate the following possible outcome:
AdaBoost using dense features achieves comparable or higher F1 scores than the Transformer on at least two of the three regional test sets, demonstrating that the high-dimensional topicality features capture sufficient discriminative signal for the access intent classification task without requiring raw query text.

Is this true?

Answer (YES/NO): NO